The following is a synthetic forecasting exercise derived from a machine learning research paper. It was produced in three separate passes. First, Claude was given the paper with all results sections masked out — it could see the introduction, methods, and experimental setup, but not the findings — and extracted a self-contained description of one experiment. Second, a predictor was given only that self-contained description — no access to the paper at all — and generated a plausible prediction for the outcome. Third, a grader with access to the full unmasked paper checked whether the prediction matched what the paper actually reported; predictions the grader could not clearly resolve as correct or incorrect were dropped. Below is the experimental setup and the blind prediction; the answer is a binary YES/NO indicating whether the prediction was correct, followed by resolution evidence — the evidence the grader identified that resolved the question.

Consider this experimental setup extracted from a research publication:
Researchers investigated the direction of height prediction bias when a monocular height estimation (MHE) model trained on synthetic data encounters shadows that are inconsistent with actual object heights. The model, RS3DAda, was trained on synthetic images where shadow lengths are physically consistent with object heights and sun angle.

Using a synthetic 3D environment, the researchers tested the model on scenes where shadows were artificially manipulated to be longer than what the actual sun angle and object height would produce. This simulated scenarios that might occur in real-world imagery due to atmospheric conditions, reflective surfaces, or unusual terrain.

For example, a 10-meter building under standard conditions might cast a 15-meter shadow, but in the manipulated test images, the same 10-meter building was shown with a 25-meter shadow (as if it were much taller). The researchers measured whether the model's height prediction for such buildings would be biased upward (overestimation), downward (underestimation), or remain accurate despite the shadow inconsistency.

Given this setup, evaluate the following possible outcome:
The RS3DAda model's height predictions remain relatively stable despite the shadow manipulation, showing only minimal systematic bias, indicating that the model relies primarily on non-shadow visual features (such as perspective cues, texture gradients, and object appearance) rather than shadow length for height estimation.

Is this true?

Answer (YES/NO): NO